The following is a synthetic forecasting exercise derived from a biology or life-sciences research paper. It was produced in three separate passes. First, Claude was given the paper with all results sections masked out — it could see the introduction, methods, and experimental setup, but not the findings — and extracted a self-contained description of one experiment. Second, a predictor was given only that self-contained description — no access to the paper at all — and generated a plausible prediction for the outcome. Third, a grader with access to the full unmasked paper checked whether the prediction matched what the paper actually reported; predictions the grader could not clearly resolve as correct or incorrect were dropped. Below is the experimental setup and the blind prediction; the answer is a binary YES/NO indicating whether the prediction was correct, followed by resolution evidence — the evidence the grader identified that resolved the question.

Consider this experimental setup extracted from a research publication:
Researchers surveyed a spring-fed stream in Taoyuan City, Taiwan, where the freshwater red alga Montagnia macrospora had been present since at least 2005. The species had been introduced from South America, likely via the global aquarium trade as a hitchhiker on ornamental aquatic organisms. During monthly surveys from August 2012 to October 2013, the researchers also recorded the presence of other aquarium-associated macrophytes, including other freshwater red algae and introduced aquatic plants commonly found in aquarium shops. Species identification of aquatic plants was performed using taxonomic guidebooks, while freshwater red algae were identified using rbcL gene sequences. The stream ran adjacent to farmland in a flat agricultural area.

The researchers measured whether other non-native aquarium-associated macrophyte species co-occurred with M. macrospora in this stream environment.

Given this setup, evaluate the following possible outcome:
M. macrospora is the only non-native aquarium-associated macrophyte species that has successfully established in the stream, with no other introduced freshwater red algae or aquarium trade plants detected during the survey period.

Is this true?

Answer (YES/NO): NO